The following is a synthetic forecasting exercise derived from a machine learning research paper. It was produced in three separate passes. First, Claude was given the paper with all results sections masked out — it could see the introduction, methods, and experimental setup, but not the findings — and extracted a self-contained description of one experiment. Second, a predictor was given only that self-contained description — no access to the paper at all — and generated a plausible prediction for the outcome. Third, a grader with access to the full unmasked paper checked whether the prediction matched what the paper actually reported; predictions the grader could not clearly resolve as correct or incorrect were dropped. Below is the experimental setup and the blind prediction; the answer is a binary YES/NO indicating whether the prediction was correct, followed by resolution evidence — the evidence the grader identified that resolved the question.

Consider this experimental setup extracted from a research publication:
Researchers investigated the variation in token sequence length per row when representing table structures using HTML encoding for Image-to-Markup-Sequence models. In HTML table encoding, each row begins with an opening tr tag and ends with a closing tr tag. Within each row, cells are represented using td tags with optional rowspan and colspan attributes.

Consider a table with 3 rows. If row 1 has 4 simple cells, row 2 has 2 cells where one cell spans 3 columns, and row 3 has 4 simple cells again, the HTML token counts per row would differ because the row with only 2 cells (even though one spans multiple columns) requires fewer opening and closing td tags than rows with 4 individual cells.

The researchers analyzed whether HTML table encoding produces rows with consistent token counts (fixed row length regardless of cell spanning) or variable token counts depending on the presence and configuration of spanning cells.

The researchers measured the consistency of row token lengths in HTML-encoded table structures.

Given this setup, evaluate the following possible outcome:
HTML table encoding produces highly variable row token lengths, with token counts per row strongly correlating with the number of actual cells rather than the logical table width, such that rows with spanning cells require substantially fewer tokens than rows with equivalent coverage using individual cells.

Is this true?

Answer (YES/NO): YES